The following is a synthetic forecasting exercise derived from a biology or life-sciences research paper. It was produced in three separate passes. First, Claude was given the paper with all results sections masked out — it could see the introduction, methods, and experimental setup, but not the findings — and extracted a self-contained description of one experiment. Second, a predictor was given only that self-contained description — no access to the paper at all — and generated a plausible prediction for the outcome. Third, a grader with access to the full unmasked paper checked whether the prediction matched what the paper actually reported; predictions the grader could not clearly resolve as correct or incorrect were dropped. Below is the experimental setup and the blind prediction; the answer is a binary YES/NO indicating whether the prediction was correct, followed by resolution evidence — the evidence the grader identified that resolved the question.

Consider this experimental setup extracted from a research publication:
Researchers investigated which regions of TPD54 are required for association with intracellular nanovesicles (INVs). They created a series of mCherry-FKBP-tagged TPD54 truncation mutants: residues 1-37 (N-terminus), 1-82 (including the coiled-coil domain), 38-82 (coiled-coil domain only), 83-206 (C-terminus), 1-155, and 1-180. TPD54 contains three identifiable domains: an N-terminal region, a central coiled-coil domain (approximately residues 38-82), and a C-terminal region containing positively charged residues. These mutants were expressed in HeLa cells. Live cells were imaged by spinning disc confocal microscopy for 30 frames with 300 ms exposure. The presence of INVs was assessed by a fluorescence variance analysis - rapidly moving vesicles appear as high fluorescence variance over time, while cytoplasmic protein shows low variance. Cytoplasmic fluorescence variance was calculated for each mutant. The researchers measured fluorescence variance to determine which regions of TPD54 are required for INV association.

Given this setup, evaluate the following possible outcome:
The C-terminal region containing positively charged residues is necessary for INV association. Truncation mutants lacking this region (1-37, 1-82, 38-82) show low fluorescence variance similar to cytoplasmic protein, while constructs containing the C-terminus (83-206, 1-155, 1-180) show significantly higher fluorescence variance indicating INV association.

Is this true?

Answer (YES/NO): NO